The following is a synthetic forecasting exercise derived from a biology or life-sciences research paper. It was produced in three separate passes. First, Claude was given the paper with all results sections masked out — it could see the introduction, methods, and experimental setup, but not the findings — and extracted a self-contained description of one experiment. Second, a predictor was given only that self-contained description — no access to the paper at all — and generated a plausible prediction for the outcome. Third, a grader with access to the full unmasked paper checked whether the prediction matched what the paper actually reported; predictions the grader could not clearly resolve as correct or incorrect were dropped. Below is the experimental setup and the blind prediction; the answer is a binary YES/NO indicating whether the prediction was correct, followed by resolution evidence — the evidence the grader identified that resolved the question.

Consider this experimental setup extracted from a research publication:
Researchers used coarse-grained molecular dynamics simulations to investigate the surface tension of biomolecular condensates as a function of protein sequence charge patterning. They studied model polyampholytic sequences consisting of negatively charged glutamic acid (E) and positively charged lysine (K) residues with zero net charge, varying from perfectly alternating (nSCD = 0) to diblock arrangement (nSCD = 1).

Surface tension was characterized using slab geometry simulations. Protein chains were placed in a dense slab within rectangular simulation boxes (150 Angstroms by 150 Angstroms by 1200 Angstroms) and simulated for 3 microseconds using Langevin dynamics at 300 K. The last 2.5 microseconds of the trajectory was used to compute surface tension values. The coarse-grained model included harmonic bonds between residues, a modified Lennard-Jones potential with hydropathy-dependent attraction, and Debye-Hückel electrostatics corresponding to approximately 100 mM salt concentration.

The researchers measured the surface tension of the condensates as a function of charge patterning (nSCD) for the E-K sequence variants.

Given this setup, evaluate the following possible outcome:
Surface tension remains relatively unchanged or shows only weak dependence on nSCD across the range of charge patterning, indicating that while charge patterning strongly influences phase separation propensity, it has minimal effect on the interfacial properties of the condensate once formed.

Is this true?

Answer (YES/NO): NO